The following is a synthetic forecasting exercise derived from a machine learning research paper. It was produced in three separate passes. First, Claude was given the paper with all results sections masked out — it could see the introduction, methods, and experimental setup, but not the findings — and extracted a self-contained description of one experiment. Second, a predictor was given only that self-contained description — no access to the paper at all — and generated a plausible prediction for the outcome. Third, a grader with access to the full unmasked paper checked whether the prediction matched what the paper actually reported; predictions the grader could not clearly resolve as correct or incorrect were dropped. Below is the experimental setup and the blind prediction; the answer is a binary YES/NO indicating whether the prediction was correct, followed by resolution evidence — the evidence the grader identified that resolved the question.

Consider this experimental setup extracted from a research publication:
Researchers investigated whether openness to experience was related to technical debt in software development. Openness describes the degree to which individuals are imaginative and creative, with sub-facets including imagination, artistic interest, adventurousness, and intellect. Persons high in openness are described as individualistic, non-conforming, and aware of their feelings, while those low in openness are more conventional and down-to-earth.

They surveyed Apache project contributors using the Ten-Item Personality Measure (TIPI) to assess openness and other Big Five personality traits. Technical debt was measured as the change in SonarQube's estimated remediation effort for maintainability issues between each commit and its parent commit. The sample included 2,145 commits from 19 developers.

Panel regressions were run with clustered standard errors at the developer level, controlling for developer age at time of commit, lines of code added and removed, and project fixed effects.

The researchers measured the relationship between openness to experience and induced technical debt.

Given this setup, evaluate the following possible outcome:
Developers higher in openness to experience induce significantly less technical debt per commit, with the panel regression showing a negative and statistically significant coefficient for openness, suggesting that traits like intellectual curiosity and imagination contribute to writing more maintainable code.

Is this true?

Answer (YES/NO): YES